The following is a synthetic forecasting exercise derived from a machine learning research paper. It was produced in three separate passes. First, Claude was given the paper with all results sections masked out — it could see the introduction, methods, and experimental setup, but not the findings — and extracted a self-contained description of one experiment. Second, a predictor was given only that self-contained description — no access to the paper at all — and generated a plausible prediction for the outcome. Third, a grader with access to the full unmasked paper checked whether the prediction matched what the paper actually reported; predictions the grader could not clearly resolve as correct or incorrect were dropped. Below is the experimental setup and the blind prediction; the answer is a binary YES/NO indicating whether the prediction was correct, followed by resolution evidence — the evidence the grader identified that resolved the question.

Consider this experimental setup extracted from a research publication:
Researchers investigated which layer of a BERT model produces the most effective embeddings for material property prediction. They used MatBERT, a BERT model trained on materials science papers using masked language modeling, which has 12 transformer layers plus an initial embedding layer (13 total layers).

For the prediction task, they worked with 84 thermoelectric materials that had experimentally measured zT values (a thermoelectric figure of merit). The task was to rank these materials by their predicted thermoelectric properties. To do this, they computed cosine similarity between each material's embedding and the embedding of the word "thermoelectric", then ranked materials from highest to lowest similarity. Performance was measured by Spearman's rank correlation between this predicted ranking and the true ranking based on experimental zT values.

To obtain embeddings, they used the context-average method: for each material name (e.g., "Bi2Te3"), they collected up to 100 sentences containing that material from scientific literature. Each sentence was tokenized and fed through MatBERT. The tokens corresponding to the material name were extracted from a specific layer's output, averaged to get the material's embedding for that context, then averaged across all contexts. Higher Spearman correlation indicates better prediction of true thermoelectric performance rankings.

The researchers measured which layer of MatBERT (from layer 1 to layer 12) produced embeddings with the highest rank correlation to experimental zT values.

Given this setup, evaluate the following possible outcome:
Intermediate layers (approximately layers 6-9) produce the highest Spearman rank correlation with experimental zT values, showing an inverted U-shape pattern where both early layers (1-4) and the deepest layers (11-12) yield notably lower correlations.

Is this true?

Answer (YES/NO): NO